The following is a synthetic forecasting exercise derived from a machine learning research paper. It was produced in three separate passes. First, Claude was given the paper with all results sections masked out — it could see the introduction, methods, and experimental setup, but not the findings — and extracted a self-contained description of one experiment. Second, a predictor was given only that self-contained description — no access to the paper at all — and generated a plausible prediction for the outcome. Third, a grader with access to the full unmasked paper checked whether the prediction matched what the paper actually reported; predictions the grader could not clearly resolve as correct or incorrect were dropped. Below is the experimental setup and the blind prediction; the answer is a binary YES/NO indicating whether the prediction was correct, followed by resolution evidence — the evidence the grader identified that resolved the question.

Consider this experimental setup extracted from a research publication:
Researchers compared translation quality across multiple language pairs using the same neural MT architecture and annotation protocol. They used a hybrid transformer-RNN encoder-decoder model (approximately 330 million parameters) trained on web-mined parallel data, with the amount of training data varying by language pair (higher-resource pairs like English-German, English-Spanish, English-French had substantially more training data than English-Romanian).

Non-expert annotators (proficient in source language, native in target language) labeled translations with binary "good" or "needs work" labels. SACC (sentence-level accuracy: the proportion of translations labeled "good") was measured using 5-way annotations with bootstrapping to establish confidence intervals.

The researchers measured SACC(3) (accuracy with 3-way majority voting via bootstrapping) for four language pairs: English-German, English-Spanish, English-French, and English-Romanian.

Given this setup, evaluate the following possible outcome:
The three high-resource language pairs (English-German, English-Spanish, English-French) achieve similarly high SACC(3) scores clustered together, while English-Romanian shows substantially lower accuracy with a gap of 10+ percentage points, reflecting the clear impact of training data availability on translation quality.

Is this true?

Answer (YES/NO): YES